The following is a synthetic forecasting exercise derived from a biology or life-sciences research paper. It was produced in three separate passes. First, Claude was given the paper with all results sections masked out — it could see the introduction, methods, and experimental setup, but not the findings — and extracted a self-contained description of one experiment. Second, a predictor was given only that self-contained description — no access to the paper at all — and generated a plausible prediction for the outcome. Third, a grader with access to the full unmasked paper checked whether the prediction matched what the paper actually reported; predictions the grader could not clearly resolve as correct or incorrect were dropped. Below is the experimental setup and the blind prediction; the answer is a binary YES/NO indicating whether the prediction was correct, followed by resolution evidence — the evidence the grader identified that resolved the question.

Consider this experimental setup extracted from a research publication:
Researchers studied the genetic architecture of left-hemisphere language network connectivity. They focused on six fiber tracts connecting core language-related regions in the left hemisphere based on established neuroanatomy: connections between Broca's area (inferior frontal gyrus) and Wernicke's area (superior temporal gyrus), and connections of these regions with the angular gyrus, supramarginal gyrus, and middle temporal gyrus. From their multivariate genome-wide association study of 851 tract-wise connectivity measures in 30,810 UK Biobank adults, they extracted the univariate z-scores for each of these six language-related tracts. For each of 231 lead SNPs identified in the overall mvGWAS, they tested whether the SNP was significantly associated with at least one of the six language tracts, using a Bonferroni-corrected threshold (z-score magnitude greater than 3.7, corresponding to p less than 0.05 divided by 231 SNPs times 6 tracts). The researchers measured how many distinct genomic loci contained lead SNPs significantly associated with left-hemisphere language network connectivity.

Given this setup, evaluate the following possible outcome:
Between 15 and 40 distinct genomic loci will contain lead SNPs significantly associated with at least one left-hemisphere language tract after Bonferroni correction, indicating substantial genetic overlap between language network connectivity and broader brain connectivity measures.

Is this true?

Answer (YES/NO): YES